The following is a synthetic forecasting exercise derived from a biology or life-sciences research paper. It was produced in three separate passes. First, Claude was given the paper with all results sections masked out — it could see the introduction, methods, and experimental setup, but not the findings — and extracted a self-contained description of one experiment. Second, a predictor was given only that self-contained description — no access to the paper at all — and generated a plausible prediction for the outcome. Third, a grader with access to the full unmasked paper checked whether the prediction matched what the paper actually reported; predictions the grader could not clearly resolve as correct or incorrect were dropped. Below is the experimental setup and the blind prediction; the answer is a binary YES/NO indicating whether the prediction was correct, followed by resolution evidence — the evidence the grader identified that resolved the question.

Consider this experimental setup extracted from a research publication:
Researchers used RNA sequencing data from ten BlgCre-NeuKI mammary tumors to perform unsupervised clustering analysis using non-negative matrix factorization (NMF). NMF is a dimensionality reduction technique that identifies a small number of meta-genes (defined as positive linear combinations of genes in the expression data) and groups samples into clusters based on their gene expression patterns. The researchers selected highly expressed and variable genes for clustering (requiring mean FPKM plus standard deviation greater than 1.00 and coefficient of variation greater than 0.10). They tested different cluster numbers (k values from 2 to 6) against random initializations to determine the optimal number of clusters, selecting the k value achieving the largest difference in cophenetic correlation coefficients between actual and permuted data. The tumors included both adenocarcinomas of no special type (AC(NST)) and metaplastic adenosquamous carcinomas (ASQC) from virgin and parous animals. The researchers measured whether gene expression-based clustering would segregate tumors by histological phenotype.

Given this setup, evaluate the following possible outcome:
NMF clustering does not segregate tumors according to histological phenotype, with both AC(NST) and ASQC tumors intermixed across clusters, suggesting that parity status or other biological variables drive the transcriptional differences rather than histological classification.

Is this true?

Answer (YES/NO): NO